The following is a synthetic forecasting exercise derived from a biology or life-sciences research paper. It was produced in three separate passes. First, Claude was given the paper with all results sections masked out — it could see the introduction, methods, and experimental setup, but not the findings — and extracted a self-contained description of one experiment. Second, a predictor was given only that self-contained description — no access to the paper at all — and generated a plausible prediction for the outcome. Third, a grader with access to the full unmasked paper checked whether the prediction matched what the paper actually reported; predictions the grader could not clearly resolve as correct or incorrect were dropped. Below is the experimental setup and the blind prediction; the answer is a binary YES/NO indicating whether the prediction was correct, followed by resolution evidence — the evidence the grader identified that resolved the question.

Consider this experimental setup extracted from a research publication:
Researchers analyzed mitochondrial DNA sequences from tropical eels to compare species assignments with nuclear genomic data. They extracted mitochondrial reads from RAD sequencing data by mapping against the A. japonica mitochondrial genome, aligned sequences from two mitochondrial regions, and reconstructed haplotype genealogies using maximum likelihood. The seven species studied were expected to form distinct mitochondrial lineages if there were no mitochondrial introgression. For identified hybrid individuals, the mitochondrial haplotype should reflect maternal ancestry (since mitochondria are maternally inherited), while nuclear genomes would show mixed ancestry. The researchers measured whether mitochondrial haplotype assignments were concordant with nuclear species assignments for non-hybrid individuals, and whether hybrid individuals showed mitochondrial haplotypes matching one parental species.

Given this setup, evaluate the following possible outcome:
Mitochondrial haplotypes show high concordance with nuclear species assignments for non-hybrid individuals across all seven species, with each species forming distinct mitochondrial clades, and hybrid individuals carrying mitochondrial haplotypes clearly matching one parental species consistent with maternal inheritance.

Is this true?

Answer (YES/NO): YES